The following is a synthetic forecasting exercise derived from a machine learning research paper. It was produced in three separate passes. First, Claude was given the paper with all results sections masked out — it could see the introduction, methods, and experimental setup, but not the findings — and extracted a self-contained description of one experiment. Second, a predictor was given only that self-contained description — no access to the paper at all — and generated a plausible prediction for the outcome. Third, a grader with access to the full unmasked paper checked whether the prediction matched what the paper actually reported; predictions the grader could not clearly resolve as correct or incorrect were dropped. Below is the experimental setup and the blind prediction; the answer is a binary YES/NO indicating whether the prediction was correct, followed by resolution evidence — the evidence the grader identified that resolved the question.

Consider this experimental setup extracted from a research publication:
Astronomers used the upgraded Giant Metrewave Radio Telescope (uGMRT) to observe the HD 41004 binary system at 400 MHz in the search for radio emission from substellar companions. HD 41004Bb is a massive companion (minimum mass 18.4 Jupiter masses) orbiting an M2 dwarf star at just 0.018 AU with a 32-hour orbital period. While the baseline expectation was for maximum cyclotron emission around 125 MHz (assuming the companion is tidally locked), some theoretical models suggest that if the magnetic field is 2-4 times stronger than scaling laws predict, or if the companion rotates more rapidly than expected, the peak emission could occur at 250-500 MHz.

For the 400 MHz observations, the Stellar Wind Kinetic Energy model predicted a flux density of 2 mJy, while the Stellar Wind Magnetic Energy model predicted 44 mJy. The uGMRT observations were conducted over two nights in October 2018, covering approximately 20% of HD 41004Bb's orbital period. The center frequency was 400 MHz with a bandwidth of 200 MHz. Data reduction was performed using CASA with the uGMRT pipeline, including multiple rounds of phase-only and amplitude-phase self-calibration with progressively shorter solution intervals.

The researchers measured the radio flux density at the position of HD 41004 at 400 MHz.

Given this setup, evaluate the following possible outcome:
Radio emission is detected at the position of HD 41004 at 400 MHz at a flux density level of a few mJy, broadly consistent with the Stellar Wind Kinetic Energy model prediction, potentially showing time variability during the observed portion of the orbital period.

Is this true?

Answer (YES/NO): NO